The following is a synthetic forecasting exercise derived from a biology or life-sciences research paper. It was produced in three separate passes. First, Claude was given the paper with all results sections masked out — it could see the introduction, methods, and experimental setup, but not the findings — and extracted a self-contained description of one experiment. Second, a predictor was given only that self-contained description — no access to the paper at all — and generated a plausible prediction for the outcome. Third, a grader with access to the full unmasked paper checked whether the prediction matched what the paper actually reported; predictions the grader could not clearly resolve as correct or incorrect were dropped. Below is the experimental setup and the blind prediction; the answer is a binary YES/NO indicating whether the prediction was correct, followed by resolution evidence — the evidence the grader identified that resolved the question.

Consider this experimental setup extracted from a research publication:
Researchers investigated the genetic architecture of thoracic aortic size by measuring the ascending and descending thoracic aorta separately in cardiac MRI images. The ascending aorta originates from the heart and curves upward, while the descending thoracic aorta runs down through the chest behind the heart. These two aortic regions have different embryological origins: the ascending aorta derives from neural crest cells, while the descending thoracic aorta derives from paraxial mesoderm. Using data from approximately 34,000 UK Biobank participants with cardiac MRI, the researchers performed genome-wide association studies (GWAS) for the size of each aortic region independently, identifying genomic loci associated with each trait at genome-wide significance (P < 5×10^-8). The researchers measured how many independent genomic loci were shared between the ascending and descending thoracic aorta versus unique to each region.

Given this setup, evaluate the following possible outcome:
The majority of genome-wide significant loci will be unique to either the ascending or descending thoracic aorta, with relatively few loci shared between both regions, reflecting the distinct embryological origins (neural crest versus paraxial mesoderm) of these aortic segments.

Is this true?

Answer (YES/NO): YES